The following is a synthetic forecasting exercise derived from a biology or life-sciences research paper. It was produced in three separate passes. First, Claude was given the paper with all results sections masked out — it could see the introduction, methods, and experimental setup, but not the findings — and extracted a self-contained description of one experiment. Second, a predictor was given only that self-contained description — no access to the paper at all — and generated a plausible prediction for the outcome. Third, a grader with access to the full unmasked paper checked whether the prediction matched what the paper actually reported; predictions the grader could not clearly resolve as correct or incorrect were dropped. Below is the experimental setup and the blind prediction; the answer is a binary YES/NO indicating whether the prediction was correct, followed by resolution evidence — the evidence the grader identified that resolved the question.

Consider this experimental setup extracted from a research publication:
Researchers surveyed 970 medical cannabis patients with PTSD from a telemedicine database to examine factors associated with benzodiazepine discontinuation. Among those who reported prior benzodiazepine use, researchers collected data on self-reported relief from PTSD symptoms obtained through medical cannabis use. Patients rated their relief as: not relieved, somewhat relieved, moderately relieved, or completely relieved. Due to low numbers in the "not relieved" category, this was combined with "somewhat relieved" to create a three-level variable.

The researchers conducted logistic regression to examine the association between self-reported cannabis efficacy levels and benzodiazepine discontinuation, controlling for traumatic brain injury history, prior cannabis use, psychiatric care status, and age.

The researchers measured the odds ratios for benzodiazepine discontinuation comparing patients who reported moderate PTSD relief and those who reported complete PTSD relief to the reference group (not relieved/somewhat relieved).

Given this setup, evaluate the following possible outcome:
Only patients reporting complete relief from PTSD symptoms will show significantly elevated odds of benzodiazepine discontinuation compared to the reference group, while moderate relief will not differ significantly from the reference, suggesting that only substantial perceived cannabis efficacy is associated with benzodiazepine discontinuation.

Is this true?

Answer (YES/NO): NO